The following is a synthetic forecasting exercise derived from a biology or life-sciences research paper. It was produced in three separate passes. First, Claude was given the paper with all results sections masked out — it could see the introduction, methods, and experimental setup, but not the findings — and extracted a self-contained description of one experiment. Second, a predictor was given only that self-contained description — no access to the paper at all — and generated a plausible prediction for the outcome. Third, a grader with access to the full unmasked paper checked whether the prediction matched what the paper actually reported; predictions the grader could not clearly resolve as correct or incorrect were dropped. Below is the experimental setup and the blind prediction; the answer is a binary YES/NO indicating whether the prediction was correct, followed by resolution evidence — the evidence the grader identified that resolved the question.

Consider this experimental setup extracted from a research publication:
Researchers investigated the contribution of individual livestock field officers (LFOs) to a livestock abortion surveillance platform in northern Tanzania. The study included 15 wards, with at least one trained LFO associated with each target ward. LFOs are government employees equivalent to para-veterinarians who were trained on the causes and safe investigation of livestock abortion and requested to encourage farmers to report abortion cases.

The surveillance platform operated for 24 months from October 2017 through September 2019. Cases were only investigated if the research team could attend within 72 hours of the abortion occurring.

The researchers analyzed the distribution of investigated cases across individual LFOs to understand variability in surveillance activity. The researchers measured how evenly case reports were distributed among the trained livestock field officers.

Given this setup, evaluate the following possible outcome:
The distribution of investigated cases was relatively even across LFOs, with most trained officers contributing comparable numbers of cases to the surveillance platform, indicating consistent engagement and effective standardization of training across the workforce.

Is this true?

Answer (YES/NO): NO